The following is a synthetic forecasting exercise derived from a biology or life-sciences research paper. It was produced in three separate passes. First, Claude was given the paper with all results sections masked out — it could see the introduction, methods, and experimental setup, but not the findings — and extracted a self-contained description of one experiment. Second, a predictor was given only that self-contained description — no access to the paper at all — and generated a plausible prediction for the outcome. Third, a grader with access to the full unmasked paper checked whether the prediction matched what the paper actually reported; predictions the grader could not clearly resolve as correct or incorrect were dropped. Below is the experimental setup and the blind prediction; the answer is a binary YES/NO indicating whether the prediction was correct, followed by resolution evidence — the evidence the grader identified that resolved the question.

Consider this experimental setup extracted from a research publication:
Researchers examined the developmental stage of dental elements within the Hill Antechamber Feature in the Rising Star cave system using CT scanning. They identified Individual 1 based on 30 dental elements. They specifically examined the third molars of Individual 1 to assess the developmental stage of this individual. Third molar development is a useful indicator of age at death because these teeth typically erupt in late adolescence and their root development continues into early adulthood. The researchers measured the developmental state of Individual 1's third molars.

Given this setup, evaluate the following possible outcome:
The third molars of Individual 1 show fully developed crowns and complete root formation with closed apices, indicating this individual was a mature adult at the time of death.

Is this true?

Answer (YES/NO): NO